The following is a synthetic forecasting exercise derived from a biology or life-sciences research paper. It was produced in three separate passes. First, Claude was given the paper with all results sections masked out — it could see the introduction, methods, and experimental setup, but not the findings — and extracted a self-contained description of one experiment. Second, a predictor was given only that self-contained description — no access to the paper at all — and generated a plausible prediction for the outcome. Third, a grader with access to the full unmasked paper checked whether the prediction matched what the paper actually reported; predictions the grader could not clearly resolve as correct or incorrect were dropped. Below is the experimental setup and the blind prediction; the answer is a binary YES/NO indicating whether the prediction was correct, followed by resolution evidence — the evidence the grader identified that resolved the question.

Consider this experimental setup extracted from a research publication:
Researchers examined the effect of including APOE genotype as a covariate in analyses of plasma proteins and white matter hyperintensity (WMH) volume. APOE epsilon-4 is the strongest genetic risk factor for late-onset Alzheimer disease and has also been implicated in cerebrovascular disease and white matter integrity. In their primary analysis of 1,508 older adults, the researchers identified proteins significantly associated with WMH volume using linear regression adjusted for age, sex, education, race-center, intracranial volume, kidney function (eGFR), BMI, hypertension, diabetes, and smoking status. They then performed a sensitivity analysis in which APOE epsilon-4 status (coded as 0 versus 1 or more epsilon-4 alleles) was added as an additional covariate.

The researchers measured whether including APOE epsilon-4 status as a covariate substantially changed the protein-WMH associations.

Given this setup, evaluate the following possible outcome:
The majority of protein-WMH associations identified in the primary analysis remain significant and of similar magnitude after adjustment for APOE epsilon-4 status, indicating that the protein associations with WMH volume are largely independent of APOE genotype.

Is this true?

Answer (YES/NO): YES